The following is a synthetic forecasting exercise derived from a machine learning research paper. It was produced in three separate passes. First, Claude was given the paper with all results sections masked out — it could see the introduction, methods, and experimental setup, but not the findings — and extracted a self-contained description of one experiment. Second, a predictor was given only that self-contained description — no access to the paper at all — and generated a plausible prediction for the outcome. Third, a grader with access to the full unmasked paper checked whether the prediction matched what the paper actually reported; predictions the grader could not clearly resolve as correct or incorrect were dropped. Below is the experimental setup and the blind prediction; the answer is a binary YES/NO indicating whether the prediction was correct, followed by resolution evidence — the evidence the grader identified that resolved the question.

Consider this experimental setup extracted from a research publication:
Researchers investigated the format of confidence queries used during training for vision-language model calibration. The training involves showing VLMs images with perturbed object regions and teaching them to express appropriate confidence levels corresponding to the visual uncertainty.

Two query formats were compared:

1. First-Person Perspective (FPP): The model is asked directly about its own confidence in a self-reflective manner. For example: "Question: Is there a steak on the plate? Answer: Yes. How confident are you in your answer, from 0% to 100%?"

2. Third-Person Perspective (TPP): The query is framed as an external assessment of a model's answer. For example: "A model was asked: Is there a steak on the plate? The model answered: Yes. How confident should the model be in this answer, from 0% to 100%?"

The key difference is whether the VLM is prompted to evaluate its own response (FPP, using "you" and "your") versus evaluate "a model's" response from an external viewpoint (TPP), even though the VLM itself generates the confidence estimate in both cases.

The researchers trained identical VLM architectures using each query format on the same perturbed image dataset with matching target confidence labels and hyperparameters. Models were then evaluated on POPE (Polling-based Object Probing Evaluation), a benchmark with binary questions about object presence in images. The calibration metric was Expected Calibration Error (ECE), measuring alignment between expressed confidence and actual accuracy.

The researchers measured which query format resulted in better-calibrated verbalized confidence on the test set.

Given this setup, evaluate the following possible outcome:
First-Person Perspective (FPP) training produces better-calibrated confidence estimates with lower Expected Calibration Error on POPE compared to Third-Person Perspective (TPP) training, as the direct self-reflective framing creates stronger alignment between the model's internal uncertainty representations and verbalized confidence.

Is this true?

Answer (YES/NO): NO